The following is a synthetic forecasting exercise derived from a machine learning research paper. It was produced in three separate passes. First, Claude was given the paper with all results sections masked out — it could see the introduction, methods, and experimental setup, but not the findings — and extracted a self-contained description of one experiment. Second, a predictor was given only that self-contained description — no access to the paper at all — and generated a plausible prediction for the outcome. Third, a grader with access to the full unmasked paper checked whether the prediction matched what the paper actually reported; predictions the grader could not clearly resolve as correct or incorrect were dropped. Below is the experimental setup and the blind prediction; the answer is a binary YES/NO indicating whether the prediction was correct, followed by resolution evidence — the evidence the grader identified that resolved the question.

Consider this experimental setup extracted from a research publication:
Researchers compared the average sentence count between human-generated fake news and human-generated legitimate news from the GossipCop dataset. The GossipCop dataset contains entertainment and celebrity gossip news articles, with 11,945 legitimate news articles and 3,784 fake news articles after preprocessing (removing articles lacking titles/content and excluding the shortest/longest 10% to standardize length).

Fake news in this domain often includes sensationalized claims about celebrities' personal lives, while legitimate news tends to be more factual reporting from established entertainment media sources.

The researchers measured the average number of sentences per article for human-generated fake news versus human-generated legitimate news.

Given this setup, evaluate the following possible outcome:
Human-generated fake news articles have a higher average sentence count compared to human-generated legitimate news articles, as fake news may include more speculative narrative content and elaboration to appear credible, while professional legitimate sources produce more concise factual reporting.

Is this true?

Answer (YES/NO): NO